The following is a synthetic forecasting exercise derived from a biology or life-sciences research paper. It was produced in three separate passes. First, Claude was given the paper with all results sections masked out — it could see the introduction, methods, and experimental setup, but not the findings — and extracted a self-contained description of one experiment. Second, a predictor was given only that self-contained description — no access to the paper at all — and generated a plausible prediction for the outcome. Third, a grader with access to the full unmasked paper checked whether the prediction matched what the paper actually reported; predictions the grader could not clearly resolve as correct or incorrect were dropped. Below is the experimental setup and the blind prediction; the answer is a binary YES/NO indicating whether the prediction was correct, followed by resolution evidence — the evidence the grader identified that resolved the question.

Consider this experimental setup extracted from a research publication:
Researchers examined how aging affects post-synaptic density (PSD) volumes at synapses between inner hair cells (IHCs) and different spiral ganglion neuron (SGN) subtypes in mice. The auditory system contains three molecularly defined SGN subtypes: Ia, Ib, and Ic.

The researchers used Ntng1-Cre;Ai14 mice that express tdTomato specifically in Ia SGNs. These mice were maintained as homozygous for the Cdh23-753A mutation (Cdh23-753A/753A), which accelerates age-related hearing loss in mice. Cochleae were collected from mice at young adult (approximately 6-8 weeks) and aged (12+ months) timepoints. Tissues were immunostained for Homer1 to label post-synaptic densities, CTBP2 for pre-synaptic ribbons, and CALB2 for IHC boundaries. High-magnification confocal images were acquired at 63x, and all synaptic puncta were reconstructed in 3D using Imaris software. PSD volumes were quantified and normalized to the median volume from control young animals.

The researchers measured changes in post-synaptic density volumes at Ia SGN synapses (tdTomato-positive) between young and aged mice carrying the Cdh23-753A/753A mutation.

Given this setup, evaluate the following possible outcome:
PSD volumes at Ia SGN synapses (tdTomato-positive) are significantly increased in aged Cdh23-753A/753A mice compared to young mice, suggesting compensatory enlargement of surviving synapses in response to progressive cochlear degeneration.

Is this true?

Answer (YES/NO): YES